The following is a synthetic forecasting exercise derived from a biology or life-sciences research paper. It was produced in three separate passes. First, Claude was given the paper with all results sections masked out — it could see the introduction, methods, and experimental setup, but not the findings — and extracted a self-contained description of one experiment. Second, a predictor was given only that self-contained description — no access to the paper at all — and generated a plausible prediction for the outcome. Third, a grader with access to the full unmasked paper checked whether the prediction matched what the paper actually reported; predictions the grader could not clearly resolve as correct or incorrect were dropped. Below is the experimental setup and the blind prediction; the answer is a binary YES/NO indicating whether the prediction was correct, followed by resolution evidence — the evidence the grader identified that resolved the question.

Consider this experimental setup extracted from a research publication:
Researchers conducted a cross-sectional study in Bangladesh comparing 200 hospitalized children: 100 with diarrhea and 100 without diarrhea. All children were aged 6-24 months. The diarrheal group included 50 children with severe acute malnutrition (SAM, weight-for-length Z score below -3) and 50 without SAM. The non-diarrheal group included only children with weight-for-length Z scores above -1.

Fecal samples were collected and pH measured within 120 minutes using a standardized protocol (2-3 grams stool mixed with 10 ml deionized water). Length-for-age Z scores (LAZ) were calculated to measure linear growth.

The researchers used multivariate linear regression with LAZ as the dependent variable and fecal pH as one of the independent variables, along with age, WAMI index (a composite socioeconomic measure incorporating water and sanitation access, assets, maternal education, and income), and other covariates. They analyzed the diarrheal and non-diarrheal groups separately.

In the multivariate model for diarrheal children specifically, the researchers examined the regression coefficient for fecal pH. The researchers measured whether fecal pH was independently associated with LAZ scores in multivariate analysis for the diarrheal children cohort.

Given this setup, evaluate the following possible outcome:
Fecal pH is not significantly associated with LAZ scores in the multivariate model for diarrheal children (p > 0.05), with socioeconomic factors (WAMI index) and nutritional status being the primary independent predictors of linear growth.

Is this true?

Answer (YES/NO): NO